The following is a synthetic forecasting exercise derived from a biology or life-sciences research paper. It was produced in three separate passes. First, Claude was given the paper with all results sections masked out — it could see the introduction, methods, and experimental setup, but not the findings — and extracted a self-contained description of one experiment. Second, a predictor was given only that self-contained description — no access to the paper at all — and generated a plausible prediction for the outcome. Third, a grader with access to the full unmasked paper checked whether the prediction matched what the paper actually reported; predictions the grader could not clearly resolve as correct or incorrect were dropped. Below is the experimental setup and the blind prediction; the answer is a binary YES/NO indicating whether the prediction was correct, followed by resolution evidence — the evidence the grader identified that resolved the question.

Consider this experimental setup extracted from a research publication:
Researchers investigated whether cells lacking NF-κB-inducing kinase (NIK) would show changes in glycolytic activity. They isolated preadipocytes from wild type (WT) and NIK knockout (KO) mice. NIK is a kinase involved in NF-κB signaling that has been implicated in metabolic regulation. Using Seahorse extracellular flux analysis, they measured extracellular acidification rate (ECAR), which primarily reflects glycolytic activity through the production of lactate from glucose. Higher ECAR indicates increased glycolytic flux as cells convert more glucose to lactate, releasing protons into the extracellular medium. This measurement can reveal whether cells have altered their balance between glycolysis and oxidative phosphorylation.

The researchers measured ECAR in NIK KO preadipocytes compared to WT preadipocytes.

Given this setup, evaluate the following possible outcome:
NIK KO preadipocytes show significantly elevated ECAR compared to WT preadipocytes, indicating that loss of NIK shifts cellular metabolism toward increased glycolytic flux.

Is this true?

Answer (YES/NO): YES